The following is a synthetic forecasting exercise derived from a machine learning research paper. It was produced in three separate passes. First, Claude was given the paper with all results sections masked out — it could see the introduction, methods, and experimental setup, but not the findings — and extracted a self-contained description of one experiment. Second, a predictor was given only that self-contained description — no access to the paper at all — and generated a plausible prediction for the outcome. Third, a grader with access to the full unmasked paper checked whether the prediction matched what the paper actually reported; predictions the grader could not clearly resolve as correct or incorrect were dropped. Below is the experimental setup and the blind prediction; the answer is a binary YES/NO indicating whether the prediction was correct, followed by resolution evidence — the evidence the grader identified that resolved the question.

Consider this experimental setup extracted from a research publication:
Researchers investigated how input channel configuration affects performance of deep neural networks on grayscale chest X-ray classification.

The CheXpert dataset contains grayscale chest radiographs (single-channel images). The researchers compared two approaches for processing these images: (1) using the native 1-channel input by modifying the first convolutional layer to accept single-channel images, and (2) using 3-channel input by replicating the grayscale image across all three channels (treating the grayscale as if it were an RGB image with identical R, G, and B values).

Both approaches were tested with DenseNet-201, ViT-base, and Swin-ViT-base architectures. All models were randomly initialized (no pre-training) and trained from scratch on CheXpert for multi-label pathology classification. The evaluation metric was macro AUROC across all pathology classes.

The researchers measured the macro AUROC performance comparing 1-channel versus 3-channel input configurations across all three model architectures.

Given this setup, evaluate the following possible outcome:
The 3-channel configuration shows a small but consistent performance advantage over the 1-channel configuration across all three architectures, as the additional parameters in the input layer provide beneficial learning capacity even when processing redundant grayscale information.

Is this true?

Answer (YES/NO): NO